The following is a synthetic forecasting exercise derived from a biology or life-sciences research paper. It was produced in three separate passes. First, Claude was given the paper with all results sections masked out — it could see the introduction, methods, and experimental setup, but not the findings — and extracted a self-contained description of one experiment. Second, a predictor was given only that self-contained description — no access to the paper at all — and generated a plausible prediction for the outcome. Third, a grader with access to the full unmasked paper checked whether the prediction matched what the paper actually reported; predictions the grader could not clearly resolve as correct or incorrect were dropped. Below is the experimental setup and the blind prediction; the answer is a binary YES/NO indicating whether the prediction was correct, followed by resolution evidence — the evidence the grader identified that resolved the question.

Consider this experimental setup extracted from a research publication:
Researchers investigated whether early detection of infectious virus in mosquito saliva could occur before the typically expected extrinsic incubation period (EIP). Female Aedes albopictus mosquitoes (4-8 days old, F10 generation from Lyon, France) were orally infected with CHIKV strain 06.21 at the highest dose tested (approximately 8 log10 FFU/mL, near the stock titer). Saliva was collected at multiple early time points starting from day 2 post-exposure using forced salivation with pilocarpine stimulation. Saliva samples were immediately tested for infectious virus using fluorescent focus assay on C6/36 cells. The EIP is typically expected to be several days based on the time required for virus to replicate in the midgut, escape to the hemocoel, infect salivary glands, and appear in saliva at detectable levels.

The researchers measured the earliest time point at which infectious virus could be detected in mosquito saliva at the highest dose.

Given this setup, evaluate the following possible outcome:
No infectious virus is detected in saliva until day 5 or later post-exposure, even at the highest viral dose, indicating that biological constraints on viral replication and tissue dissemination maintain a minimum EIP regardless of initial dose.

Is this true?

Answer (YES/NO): NO